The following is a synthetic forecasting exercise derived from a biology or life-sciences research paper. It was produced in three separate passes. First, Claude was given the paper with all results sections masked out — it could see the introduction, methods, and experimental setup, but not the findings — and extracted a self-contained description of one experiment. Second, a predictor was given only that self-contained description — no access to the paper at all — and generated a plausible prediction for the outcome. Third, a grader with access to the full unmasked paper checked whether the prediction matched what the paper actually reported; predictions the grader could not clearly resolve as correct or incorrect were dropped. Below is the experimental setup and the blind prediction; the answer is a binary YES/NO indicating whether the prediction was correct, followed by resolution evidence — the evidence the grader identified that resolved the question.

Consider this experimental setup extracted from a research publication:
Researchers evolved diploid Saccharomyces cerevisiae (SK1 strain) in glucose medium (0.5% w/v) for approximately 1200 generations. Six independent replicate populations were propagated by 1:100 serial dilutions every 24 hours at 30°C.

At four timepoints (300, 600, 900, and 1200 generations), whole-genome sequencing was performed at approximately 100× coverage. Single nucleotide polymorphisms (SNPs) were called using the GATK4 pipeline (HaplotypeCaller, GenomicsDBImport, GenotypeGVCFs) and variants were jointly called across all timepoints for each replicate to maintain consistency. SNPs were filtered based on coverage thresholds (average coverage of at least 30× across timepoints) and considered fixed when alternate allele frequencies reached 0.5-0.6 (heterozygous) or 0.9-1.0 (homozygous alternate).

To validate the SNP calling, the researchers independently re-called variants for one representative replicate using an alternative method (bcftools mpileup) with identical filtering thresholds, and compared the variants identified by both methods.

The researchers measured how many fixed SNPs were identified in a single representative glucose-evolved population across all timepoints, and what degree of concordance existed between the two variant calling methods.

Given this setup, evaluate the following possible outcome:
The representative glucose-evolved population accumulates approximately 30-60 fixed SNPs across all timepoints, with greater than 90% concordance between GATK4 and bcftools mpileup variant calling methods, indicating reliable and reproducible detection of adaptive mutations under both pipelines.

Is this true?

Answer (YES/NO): NO